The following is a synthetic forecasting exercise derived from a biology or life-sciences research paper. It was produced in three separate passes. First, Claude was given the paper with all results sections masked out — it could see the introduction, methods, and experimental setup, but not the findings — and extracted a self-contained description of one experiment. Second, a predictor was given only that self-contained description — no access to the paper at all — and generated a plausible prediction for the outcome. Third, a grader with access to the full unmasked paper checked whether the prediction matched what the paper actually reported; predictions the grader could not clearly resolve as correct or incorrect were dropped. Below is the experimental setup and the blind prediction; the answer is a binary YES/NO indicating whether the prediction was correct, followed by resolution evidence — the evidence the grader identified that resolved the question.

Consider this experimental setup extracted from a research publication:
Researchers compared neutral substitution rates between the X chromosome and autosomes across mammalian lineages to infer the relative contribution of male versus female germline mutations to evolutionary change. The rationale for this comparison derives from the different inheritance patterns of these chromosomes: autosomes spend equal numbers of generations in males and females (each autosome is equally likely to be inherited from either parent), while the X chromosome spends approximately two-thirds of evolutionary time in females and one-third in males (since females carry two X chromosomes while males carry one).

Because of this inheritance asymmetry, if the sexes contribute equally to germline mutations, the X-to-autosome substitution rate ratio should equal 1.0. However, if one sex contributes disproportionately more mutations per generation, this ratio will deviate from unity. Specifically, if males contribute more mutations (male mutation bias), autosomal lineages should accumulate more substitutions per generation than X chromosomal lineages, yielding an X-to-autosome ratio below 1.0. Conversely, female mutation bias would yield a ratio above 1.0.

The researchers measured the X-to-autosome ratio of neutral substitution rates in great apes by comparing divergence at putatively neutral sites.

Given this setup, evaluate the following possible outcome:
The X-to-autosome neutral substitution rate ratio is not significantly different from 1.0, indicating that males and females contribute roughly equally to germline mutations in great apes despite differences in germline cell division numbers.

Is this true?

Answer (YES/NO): NO